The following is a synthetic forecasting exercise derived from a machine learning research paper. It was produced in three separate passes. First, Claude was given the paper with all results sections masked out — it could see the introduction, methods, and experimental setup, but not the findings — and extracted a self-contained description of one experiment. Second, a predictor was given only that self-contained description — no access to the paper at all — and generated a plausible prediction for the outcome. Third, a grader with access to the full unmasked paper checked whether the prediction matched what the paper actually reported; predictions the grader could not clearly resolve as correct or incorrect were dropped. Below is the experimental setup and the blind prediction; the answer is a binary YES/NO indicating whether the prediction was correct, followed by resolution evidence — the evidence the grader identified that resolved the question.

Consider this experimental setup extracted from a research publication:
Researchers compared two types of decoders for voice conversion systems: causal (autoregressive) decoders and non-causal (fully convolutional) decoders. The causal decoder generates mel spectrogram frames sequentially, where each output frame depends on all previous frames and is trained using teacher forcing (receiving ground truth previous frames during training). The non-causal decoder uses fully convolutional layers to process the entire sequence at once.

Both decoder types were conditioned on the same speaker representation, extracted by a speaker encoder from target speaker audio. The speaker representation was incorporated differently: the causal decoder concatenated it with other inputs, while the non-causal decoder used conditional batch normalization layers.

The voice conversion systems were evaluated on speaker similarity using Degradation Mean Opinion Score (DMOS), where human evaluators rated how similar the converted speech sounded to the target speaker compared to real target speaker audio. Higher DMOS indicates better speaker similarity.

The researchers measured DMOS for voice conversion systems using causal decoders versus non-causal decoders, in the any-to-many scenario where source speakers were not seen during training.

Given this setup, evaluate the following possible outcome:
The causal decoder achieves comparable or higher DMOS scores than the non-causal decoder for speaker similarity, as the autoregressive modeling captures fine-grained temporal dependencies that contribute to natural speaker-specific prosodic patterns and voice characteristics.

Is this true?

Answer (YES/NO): NO